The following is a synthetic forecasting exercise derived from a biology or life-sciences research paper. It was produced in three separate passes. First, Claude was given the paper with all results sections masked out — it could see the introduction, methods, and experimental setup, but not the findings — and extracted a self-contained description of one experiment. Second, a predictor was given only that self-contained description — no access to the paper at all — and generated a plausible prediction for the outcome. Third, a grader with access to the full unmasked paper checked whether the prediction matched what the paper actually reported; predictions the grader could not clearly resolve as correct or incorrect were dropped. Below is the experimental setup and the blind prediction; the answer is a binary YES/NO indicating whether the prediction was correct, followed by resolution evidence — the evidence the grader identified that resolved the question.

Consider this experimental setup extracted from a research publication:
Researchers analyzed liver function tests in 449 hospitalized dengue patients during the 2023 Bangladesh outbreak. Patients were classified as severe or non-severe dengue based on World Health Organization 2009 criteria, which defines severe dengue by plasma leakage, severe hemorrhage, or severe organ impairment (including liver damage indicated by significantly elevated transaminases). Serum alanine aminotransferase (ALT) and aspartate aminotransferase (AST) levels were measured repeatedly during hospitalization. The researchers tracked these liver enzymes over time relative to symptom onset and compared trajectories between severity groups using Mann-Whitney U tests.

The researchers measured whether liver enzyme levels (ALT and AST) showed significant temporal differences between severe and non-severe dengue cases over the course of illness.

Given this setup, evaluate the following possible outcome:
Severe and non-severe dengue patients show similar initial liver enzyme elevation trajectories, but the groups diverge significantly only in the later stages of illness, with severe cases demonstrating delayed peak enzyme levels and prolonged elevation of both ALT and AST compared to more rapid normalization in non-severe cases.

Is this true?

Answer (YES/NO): NO